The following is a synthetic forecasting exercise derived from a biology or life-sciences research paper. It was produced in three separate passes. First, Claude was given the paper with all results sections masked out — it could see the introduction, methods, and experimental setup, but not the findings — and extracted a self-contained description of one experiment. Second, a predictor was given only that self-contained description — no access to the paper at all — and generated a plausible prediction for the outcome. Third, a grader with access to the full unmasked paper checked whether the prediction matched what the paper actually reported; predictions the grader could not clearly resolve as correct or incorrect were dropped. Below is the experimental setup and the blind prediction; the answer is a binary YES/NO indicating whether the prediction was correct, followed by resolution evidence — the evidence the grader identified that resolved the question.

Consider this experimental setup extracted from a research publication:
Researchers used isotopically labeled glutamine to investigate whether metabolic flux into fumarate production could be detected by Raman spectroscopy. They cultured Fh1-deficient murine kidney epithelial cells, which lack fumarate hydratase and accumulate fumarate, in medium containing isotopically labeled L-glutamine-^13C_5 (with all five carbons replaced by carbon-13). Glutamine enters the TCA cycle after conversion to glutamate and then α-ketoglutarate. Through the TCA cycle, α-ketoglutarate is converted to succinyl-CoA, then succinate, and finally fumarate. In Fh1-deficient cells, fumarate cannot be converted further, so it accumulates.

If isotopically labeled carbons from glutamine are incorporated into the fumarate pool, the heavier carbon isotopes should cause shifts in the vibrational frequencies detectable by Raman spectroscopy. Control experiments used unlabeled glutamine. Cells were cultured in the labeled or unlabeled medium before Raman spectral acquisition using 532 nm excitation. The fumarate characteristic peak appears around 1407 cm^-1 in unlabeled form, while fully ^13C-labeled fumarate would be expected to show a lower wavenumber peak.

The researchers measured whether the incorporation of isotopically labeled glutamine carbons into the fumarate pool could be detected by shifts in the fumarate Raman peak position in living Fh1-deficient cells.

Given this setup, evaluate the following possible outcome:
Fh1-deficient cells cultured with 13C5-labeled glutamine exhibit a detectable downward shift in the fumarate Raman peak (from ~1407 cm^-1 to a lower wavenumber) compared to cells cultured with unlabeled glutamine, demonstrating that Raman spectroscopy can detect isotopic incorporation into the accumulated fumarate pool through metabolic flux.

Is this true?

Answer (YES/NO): YES